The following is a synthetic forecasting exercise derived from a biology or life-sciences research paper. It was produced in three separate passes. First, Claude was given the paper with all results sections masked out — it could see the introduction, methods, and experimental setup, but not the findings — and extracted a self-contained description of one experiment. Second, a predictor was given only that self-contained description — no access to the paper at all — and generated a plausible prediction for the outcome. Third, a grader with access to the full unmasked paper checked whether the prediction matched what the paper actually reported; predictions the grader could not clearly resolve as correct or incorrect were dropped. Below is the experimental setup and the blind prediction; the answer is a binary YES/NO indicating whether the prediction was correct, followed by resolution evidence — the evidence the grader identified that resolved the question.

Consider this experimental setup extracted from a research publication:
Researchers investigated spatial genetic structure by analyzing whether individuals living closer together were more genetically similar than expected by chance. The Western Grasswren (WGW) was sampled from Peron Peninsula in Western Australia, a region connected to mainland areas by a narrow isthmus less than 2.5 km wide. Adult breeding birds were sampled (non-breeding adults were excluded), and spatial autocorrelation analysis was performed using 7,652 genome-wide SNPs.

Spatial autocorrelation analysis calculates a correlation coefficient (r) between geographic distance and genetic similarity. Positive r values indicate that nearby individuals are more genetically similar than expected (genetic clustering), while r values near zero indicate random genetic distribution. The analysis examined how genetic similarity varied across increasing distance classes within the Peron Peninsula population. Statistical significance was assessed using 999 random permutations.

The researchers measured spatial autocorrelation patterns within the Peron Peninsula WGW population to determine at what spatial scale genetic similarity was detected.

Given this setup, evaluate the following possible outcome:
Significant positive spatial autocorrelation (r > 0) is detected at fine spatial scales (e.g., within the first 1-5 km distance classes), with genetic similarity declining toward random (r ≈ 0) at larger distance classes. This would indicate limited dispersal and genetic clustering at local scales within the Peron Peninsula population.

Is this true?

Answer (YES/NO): YES